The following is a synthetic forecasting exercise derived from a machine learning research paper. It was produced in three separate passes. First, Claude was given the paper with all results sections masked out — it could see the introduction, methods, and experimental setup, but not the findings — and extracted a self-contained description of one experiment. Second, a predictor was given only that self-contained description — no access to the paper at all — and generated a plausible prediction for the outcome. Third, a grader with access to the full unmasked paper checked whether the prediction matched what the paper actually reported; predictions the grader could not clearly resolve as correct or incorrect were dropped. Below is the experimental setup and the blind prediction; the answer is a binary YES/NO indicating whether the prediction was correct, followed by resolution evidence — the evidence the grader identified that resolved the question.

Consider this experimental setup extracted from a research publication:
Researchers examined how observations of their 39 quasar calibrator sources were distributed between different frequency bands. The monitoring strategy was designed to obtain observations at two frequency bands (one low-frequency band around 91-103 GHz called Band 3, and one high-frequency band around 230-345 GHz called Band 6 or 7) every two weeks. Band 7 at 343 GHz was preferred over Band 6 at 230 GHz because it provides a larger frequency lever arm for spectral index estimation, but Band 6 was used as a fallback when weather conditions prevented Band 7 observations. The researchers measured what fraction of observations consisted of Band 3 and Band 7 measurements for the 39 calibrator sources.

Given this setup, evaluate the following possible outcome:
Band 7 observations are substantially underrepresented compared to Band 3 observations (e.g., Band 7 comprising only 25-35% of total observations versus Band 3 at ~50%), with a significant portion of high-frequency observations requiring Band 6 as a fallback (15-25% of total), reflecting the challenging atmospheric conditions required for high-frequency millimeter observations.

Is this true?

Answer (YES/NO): NO